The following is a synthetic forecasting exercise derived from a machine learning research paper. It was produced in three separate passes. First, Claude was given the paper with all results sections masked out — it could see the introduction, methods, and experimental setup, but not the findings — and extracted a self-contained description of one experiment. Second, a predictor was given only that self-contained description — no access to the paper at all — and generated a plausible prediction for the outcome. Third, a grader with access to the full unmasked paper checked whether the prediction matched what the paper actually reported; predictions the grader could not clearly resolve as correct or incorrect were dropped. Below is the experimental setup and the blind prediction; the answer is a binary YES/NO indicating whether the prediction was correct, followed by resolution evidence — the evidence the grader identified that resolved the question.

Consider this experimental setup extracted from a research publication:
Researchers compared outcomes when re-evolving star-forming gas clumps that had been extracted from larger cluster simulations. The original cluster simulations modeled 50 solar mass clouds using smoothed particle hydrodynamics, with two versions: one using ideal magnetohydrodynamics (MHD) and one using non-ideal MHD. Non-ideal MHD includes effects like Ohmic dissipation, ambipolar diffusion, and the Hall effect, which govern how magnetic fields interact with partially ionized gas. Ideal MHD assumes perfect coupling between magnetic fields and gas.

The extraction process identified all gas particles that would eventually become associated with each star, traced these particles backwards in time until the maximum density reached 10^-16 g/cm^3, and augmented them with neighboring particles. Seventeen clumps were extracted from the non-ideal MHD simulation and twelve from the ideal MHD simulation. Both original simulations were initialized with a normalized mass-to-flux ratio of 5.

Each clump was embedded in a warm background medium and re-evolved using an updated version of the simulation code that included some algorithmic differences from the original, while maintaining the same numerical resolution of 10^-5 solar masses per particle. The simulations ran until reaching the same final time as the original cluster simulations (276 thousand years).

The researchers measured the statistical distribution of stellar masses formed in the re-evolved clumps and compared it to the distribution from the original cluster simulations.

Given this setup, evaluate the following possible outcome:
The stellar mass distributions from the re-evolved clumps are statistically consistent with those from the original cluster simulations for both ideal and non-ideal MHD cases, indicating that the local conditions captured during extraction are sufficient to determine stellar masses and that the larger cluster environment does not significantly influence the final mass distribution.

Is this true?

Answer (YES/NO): NO